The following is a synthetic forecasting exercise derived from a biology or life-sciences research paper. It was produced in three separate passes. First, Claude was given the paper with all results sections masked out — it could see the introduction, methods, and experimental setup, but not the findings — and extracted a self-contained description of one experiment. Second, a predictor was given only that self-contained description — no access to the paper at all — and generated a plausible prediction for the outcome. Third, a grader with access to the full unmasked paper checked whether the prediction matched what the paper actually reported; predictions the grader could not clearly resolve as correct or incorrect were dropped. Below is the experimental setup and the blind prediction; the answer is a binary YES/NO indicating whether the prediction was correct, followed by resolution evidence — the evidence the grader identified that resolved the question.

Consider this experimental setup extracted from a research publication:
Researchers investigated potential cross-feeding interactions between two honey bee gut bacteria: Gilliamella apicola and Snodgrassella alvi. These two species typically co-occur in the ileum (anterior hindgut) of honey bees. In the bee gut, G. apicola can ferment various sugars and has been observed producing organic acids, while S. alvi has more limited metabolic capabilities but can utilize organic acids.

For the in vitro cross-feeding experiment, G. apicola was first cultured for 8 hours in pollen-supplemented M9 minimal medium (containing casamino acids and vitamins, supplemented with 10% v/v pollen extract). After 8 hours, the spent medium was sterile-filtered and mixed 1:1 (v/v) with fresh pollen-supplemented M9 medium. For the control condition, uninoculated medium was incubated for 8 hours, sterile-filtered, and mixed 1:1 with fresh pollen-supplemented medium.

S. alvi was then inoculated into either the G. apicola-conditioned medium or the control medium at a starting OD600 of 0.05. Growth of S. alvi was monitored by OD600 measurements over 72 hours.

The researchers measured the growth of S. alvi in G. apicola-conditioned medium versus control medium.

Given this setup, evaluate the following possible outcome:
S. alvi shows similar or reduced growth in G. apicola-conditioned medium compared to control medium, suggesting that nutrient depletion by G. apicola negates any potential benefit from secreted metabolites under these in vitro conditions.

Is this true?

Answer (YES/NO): NO